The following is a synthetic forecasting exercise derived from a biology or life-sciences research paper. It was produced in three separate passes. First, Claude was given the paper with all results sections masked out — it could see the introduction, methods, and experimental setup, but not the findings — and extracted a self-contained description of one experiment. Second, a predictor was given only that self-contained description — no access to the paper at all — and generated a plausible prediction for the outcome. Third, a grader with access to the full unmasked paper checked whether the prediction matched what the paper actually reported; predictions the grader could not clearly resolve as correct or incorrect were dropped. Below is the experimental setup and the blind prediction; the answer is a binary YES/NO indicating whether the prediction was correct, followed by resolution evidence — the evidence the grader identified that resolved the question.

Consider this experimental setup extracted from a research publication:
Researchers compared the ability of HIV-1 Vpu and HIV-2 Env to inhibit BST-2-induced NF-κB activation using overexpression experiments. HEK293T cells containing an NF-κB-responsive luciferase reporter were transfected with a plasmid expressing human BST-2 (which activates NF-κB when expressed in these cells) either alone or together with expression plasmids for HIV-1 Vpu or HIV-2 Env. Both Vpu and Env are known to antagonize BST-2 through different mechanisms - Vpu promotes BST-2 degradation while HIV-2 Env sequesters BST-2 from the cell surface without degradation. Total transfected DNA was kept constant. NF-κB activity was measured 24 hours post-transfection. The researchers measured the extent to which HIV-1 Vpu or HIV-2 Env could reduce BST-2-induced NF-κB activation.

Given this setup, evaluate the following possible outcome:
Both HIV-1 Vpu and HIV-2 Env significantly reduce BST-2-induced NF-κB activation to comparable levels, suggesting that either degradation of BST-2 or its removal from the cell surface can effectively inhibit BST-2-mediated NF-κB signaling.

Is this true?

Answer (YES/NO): NO